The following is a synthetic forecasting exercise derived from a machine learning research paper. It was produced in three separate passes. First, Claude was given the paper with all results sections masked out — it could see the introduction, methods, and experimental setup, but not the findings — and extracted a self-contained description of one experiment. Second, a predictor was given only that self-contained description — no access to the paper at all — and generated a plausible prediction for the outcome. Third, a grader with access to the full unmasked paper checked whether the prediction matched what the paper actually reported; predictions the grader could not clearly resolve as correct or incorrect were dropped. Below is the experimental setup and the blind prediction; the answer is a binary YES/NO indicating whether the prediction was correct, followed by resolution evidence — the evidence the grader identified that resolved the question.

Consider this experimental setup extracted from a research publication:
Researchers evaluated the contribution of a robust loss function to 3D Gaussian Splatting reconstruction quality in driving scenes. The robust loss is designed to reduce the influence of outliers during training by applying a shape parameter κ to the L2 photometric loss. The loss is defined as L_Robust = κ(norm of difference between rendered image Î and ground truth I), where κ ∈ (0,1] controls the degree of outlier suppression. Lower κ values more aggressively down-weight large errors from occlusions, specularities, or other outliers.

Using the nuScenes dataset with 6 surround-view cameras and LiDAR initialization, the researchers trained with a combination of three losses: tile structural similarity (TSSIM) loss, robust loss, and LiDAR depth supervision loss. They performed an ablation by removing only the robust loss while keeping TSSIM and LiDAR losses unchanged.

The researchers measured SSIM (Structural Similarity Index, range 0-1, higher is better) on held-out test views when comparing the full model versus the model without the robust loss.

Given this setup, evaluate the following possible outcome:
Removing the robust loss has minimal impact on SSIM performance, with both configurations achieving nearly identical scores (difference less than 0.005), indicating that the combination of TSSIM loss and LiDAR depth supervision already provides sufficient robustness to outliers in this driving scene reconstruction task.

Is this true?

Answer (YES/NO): NO